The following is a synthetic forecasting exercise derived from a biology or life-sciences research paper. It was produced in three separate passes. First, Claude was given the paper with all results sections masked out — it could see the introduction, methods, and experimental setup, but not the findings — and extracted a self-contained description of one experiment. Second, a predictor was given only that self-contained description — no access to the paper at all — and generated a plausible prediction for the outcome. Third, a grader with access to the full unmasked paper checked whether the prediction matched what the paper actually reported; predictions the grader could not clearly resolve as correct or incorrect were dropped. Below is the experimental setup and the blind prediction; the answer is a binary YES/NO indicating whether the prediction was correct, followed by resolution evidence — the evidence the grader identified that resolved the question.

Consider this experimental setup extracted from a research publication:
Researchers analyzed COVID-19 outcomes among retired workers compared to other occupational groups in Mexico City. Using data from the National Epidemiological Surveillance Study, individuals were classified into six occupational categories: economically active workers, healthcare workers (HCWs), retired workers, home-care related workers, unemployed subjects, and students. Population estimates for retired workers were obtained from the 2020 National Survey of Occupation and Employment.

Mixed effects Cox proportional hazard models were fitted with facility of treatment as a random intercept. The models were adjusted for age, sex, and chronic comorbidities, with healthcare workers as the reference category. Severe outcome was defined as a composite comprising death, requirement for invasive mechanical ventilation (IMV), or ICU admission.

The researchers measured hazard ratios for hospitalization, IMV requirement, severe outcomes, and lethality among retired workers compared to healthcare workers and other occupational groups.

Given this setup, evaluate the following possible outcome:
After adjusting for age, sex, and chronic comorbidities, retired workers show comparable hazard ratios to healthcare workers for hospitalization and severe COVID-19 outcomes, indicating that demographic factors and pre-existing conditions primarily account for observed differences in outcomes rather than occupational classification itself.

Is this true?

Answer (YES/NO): NO